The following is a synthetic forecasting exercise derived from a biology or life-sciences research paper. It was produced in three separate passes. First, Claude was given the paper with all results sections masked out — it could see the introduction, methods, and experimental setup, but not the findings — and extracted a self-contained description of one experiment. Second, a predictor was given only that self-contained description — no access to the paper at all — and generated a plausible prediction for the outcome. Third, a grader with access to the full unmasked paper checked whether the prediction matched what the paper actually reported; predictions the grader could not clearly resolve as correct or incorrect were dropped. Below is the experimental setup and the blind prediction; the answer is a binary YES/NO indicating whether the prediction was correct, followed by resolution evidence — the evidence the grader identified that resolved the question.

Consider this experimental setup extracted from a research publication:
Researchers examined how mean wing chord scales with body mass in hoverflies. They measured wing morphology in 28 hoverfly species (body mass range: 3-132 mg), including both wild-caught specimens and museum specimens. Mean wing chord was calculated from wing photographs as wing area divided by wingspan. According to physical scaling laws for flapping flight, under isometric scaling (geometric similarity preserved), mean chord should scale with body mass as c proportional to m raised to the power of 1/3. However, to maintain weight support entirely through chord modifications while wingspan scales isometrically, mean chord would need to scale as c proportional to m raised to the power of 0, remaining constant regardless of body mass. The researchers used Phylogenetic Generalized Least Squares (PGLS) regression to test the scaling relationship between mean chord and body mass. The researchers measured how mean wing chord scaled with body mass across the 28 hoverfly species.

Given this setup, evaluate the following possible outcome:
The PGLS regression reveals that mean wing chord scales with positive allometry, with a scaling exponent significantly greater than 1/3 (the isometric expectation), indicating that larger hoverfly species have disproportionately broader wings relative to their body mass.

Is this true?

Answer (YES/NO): NO